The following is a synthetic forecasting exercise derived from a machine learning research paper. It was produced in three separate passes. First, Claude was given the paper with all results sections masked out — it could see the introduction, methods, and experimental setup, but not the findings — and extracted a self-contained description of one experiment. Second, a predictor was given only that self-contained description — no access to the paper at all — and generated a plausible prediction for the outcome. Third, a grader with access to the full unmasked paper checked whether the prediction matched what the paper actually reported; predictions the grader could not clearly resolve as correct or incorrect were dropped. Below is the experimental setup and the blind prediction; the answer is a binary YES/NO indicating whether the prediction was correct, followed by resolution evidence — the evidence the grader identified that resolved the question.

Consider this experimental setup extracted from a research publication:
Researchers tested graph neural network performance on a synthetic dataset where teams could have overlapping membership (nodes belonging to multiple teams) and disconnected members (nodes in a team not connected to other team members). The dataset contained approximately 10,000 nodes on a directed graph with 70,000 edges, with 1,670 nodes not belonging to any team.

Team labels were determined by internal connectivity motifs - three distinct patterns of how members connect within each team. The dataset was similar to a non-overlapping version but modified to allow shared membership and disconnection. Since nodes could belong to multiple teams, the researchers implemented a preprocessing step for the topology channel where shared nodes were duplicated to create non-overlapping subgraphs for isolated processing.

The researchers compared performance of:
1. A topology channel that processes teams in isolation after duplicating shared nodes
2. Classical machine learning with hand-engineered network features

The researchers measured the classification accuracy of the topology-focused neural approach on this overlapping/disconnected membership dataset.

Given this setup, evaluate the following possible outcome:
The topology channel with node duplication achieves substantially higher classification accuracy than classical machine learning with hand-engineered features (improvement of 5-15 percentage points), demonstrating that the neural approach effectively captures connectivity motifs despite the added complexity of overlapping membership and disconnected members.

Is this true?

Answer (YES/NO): NO